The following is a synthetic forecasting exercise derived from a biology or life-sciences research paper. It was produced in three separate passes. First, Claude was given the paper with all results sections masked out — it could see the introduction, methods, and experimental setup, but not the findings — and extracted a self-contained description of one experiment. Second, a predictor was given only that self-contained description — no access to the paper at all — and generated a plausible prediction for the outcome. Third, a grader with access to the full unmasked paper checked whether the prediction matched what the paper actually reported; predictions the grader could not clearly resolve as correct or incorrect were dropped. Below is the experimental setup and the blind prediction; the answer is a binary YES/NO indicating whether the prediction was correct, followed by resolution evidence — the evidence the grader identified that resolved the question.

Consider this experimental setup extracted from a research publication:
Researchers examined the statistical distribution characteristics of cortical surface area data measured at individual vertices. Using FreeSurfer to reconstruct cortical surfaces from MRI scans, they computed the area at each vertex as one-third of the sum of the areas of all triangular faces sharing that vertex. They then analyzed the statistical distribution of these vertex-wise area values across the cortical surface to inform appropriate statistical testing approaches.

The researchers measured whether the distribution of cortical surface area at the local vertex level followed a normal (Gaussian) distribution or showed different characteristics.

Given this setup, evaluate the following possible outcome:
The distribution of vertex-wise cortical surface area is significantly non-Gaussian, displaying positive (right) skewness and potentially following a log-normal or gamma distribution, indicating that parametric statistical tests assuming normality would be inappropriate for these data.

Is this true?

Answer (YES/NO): YES